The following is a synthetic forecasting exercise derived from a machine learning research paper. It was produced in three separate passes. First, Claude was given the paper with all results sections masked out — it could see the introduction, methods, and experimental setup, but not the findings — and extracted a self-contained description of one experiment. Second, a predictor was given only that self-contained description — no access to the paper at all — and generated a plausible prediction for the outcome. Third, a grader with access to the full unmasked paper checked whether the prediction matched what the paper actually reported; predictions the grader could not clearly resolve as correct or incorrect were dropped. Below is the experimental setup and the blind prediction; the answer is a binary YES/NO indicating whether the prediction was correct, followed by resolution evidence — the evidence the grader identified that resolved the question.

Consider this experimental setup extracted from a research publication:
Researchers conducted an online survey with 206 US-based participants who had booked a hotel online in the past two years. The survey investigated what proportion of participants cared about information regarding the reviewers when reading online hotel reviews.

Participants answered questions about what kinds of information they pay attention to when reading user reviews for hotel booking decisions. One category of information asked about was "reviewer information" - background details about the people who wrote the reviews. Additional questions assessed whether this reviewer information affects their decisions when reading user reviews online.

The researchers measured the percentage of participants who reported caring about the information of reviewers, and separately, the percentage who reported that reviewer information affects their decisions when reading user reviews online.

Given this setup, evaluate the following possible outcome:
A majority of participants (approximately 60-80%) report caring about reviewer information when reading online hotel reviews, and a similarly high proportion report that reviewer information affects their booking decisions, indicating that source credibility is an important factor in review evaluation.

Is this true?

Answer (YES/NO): NO